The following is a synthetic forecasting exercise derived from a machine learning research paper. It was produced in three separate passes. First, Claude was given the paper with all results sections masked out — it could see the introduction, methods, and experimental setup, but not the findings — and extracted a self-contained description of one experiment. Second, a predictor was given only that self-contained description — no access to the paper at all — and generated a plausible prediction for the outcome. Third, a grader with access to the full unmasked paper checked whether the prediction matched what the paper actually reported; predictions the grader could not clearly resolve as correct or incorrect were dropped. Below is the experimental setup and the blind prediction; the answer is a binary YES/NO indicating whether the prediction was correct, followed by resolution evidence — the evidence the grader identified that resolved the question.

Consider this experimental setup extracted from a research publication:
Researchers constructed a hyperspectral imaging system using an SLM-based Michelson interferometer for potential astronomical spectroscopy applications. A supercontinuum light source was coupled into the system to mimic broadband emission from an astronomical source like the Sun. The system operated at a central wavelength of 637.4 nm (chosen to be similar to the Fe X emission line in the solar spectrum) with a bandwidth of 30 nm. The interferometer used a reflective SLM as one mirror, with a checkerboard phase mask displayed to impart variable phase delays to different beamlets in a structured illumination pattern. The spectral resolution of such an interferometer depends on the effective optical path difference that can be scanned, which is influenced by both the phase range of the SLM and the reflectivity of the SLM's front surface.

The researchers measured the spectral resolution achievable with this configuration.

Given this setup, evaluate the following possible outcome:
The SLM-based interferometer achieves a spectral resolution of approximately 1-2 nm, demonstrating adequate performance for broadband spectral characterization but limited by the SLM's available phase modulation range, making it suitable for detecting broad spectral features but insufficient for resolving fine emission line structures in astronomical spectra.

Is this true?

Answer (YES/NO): NO